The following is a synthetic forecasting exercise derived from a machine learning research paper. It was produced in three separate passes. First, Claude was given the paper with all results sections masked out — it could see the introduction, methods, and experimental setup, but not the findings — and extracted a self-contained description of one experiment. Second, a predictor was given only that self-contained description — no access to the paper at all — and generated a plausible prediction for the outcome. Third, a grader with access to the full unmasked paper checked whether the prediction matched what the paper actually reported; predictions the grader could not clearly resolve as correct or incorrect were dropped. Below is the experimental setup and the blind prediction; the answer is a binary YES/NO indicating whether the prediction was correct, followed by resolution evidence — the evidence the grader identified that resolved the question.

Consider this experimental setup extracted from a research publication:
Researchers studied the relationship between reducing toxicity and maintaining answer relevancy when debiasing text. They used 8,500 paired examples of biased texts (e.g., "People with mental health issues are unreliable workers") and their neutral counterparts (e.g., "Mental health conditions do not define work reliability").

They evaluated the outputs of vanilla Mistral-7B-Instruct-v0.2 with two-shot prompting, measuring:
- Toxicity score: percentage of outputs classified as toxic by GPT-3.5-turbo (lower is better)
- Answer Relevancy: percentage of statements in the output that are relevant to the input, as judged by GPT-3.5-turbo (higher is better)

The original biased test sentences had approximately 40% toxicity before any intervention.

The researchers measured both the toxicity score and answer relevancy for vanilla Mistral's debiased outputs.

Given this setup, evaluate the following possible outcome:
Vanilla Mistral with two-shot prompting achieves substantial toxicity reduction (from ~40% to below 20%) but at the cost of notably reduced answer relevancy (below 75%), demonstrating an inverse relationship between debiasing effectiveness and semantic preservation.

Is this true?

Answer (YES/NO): NO